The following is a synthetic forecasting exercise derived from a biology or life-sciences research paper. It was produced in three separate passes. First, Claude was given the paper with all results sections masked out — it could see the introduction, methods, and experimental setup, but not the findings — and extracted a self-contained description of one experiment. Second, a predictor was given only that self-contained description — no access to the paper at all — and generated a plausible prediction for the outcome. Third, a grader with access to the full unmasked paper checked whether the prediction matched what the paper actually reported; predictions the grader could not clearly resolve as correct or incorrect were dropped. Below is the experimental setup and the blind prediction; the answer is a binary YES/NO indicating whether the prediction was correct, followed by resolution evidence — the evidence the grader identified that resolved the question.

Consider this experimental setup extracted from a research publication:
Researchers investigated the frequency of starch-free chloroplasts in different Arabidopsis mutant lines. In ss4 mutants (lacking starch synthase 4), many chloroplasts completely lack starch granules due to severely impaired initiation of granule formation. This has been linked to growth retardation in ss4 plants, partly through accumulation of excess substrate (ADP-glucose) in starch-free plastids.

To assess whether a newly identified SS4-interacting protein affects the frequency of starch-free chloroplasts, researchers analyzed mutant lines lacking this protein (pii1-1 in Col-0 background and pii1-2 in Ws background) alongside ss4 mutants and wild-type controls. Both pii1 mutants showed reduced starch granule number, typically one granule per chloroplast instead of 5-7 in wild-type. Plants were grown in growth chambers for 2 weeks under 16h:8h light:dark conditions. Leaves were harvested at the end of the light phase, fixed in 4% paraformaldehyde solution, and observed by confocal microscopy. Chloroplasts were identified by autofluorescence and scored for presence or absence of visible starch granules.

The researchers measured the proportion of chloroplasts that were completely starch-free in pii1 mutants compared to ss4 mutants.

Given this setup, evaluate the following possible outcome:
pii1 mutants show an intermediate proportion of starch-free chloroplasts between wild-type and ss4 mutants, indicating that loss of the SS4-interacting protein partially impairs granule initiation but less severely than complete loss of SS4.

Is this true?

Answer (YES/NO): NO